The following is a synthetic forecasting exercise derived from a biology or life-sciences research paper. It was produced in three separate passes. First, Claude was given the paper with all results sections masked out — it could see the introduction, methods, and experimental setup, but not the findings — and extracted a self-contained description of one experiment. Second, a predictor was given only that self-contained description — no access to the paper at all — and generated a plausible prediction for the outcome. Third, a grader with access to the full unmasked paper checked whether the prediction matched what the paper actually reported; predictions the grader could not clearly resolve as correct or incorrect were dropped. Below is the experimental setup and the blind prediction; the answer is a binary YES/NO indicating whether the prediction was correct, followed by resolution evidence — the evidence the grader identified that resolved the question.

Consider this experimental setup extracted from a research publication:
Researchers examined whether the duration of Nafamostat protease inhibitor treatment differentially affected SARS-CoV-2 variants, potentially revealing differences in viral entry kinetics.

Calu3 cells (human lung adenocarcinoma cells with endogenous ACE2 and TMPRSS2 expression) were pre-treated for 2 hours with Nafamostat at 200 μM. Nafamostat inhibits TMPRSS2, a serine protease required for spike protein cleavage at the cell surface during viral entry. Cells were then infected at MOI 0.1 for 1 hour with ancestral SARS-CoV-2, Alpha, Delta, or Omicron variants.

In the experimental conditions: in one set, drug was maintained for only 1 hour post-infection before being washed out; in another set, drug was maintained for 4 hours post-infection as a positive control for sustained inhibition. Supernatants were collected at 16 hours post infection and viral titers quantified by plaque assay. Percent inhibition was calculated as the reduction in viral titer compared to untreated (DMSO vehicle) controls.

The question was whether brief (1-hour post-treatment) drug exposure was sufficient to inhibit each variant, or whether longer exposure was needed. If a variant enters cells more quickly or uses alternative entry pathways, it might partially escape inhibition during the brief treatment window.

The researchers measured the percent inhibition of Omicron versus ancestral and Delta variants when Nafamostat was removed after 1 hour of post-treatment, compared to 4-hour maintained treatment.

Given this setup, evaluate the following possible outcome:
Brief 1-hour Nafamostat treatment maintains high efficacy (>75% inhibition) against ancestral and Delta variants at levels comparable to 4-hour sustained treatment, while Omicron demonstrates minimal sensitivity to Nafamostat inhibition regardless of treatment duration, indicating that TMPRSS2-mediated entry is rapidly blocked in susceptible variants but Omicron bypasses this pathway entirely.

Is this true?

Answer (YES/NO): NO